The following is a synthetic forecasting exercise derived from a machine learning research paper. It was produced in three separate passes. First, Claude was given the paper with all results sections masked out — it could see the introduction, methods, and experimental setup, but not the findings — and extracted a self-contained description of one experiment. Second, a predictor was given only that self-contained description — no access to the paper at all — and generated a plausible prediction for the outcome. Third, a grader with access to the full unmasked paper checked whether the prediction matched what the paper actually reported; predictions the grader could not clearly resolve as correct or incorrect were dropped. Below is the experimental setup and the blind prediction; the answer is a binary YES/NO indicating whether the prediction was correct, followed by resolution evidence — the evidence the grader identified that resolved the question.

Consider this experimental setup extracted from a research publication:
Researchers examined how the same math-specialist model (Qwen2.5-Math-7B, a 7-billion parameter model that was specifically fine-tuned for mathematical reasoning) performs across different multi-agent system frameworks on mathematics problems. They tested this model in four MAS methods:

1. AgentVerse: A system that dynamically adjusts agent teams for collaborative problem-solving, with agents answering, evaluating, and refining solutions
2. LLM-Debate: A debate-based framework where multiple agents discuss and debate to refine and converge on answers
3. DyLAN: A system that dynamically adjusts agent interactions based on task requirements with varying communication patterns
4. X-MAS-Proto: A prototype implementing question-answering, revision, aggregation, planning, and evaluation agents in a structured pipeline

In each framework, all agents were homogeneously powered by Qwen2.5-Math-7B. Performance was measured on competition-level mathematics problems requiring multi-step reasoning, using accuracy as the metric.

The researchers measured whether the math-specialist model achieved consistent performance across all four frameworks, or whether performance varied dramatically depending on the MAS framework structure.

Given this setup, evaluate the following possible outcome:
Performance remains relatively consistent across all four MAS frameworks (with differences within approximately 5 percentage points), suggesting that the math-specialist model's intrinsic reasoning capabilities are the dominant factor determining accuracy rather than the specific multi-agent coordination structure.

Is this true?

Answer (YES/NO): NO